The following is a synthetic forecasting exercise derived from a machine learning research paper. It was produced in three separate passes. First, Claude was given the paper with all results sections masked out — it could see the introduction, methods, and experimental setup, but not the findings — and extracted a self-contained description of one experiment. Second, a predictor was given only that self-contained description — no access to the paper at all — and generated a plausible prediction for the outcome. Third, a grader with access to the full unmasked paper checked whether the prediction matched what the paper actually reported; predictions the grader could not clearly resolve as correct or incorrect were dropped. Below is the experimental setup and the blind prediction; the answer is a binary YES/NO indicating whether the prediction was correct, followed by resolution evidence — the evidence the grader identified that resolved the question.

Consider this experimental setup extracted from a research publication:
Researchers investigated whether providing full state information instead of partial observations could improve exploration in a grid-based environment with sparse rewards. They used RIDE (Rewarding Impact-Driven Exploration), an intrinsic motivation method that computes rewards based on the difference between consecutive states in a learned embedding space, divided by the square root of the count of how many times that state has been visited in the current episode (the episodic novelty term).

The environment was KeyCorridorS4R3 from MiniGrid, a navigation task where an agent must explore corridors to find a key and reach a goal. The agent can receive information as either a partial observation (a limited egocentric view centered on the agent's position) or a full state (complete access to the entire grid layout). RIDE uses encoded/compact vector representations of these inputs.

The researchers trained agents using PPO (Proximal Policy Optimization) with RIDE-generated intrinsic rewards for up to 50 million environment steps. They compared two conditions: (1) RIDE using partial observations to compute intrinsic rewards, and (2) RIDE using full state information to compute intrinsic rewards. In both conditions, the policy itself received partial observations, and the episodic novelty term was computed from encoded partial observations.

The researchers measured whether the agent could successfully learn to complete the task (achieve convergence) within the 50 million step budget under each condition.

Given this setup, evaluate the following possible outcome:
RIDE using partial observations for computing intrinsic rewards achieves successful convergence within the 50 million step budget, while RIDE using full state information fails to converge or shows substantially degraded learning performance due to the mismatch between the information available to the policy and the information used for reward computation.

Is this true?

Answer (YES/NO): NO